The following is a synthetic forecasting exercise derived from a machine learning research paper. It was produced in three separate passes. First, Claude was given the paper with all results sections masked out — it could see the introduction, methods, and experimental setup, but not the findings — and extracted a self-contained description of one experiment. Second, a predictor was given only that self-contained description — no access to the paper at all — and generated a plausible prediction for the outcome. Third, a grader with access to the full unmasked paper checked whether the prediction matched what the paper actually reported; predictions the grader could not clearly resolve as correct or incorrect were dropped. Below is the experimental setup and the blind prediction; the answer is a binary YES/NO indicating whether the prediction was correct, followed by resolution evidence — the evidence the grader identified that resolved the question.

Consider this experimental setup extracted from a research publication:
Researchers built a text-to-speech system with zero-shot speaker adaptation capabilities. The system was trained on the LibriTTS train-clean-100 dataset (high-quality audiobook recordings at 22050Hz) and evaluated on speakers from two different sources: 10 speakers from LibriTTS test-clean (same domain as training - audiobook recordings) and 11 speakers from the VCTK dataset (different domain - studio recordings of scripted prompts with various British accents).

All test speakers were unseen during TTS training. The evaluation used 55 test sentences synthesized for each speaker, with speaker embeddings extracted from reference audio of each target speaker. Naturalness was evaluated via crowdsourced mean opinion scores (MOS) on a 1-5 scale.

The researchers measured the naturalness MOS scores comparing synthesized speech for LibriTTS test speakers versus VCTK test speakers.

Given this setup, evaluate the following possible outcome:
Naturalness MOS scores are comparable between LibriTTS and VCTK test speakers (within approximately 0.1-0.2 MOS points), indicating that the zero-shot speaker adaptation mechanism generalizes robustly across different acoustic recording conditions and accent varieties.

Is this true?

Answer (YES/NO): YES